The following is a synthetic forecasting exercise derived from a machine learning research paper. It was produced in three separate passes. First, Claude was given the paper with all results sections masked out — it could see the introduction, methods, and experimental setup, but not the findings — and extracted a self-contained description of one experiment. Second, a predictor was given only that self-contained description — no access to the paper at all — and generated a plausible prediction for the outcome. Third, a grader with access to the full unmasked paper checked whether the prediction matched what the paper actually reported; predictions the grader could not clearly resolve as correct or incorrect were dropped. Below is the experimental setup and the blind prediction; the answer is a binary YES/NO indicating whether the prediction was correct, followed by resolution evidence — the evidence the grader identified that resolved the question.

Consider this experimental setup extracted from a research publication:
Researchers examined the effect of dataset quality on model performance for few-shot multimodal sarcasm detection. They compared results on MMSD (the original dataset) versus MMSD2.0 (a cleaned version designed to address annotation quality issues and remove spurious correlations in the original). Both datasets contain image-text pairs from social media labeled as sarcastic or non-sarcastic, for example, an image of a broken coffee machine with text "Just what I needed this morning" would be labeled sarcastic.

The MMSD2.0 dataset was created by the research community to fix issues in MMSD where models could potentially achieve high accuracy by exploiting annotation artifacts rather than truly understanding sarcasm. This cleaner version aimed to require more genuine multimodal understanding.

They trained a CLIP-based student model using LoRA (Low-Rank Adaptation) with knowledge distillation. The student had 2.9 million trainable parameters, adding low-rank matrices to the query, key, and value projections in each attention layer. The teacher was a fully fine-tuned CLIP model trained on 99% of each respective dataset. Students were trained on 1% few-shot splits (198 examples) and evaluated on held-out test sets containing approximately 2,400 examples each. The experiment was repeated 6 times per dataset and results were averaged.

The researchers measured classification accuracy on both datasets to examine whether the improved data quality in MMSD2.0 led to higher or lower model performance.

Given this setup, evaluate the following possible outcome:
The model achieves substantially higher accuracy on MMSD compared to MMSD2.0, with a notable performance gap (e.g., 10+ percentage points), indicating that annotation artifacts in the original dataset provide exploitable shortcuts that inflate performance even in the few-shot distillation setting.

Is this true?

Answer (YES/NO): NO